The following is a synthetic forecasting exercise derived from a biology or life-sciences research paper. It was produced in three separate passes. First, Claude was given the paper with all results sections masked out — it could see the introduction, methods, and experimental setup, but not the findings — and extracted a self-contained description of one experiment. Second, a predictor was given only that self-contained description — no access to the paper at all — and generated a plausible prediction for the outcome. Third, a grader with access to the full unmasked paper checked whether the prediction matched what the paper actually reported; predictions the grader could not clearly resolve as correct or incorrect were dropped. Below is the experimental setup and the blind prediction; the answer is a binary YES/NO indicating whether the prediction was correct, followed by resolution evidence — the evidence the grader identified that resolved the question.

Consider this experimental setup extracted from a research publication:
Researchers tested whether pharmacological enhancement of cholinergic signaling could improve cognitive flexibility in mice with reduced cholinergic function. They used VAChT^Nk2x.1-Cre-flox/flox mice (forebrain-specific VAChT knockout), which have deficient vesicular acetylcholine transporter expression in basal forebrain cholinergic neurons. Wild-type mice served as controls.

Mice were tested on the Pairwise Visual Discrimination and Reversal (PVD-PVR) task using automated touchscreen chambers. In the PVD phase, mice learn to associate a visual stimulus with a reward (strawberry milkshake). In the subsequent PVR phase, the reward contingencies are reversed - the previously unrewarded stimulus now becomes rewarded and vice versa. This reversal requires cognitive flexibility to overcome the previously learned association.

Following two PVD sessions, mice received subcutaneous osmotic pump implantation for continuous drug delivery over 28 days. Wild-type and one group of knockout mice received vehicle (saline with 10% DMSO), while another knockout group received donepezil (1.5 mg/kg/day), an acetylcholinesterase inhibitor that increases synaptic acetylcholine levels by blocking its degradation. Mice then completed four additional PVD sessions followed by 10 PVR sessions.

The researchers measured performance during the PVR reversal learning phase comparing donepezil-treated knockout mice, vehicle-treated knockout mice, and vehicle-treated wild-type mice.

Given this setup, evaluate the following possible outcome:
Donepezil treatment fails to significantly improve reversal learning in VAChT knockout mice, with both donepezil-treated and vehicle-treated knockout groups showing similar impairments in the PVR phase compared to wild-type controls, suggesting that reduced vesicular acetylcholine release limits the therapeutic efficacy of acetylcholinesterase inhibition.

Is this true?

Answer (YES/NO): NO